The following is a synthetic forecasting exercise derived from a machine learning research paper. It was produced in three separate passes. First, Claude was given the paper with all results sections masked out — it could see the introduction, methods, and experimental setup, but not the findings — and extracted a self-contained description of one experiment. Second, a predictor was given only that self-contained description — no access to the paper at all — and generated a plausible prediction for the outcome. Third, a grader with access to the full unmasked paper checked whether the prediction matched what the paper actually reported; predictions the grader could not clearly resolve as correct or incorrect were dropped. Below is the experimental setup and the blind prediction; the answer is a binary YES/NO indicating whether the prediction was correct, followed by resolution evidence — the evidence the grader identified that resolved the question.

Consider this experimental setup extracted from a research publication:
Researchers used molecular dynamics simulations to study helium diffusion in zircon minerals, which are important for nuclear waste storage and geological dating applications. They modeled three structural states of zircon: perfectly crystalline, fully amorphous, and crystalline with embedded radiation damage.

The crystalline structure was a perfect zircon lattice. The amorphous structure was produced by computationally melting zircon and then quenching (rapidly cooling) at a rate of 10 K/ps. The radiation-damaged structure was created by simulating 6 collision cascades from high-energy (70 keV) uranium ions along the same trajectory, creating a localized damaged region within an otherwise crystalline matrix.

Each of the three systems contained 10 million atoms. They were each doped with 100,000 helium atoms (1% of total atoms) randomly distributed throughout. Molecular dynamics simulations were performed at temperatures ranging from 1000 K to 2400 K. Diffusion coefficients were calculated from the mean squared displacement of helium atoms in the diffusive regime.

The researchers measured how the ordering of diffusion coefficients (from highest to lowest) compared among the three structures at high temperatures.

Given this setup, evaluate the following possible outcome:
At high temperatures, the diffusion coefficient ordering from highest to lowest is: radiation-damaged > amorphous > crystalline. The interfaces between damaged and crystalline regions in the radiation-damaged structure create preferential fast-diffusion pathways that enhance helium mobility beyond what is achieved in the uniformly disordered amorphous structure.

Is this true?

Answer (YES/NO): NO